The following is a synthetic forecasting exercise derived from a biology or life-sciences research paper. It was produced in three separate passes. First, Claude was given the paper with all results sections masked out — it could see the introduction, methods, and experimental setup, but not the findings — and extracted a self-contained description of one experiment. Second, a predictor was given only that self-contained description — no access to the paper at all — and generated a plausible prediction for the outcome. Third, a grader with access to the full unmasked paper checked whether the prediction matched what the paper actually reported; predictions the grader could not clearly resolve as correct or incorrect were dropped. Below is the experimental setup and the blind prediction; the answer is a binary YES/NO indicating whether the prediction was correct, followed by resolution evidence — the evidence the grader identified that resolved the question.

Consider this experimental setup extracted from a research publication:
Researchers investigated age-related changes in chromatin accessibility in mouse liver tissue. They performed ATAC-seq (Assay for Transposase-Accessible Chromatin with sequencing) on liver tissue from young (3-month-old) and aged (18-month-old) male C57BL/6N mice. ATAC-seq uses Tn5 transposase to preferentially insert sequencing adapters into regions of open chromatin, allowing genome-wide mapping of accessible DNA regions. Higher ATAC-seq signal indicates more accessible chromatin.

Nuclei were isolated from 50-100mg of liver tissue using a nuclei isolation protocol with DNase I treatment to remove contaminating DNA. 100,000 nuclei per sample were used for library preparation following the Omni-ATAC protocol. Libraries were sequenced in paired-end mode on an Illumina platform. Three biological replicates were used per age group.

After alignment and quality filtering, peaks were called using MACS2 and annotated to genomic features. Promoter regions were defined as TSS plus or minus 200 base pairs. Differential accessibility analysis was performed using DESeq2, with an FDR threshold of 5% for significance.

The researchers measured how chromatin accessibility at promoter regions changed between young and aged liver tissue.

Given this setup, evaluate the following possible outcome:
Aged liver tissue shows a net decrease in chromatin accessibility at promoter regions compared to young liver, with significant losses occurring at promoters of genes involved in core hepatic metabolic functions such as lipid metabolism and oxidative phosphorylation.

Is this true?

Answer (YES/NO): NO